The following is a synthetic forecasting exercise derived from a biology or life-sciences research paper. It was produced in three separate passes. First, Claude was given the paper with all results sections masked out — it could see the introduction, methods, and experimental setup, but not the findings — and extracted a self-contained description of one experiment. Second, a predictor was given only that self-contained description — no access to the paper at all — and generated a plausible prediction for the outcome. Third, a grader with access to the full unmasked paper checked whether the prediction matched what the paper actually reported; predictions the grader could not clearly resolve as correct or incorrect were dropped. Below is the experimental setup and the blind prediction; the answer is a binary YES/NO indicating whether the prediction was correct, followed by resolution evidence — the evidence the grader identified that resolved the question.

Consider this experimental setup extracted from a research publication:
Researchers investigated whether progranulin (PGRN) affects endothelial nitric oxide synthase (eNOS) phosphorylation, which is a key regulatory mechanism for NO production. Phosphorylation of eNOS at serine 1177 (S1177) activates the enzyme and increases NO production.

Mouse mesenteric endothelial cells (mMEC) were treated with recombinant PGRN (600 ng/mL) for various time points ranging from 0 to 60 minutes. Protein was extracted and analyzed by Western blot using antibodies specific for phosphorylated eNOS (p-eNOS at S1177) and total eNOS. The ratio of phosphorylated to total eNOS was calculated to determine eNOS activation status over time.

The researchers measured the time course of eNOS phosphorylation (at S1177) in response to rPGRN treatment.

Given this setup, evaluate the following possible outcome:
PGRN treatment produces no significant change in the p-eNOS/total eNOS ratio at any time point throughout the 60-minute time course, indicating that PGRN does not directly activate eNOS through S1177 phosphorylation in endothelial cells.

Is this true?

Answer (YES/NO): NO